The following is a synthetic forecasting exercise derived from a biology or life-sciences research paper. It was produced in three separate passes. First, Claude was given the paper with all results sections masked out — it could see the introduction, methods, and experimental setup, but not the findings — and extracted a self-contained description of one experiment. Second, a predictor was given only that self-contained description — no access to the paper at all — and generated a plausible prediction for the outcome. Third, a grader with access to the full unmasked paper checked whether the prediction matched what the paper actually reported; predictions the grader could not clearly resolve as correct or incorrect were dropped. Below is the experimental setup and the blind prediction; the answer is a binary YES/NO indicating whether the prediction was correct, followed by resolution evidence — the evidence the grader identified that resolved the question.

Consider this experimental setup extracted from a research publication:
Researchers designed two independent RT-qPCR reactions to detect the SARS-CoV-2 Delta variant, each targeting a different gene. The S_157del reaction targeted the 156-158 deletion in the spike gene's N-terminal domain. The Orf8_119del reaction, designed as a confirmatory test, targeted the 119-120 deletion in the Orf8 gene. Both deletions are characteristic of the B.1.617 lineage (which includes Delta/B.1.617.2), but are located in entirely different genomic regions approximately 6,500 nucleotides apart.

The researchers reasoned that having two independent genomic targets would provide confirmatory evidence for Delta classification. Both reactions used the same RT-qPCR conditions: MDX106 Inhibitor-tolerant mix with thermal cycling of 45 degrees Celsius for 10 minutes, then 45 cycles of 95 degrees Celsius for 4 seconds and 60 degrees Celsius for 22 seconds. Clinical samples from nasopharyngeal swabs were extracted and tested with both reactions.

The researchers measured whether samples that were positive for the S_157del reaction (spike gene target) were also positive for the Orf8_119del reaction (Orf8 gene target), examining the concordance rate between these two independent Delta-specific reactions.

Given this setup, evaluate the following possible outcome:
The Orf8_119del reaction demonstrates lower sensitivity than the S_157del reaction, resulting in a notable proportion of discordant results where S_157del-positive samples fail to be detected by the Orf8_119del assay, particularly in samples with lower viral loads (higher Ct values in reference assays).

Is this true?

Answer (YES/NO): NO